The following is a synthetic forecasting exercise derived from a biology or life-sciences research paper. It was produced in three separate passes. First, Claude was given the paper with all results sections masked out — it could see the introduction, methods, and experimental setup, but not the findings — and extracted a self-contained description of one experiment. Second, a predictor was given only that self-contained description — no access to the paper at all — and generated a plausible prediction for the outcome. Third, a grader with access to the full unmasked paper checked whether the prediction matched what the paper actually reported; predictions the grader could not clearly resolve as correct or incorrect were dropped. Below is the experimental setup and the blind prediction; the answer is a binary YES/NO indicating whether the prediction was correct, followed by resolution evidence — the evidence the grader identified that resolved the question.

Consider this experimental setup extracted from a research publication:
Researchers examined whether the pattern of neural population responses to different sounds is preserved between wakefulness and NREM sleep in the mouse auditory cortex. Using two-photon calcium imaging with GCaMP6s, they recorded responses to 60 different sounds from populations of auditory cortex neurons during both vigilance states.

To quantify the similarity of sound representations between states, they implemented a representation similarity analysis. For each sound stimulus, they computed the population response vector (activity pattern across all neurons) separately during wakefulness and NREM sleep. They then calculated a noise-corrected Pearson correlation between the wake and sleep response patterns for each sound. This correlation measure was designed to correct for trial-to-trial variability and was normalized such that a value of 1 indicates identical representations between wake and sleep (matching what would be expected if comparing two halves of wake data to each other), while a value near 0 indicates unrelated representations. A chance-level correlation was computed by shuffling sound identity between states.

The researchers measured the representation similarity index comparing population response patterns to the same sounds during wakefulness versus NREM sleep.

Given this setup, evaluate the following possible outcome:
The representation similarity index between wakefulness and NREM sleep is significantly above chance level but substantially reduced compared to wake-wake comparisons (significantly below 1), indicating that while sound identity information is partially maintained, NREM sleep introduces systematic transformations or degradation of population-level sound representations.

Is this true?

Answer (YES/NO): NO